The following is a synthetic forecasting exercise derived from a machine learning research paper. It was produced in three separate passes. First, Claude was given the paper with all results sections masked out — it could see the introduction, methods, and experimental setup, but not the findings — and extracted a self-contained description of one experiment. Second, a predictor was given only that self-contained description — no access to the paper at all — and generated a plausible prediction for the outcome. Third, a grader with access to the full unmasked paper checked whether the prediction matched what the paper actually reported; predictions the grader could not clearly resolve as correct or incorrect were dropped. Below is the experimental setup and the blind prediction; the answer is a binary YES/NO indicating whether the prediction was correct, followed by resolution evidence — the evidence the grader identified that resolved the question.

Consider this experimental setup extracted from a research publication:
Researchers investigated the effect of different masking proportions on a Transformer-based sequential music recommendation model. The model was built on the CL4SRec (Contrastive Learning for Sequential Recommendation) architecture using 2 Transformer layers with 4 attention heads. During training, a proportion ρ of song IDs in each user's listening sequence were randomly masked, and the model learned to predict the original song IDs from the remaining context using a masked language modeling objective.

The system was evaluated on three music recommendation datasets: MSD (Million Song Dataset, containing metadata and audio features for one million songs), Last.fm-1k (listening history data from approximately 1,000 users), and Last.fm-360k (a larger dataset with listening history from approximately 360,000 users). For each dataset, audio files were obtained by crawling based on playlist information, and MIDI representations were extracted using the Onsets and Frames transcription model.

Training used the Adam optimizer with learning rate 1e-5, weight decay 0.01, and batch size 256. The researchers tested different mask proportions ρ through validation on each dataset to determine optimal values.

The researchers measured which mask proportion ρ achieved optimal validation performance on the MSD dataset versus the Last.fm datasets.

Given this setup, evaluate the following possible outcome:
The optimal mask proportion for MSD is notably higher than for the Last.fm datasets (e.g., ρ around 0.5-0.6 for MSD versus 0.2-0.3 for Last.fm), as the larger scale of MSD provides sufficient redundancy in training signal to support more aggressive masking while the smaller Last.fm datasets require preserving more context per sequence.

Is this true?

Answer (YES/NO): NO